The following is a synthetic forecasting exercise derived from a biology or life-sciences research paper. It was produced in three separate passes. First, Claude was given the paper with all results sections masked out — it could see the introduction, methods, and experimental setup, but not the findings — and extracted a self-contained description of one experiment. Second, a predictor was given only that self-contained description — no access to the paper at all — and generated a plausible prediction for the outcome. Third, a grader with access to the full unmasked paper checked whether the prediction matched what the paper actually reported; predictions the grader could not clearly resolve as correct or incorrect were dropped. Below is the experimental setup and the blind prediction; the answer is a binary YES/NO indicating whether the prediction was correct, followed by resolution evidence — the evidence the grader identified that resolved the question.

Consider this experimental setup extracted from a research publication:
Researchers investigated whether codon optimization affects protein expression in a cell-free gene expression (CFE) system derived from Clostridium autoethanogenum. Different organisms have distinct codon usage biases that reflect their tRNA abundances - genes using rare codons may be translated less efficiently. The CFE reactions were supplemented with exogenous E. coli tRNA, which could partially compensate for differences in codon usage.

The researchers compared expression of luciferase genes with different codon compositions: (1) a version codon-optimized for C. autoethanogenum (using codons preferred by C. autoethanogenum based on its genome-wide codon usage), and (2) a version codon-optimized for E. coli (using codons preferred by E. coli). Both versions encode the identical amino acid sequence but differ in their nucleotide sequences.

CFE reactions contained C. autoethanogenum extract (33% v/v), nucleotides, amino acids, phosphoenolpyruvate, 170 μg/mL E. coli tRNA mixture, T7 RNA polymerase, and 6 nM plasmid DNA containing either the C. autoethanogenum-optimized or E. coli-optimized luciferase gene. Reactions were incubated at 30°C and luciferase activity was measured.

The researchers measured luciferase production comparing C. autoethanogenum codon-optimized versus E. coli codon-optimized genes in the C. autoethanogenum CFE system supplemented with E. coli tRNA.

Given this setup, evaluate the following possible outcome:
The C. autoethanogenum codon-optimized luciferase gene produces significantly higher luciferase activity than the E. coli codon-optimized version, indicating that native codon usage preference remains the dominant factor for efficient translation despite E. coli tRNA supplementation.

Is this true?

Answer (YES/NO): YES